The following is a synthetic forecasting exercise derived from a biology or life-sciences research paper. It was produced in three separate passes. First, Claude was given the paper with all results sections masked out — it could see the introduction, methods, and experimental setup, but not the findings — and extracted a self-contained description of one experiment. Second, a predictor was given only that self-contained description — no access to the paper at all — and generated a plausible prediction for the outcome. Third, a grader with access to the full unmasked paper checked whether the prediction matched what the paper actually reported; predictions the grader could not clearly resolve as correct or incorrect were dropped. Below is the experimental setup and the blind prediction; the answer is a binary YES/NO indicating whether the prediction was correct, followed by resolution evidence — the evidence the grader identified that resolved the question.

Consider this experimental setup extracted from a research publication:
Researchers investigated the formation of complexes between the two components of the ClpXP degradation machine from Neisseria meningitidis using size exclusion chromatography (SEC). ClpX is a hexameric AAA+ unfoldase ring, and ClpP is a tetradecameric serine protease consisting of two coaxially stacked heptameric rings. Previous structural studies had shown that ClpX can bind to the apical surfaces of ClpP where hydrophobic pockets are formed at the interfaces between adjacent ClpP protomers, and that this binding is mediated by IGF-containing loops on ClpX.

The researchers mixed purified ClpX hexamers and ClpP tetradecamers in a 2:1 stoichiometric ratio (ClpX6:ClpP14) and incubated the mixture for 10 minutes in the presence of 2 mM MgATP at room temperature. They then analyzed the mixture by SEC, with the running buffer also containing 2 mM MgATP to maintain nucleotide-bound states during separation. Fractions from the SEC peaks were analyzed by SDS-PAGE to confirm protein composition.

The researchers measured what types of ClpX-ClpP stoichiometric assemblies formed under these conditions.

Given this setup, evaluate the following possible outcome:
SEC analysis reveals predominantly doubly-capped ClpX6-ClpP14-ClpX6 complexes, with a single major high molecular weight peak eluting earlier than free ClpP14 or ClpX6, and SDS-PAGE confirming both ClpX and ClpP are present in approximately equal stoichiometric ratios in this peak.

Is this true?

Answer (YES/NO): NO